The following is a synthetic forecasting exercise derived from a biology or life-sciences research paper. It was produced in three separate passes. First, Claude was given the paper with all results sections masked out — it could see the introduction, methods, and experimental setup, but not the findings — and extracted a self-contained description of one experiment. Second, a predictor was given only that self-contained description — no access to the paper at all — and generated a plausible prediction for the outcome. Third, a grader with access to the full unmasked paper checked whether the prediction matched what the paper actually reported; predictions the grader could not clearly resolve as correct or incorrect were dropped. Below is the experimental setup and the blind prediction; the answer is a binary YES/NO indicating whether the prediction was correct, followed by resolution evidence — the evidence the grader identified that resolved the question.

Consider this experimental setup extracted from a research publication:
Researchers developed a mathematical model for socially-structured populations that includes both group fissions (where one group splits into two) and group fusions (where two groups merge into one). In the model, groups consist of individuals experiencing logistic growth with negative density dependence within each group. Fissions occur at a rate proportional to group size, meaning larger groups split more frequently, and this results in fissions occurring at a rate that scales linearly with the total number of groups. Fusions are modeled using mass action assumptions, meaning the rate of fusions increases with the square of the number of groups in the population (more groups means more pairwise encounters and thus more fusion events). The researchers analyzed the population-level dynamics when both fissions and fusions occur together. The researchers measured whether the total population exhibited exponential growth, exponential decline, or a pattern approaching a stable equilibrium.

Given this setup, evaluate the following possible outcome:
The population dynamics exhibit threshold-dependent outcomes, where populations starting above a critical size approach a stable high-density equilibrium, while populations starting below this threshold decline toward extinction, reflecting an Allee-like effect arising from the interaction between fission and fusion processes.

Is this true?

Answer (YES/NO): NO